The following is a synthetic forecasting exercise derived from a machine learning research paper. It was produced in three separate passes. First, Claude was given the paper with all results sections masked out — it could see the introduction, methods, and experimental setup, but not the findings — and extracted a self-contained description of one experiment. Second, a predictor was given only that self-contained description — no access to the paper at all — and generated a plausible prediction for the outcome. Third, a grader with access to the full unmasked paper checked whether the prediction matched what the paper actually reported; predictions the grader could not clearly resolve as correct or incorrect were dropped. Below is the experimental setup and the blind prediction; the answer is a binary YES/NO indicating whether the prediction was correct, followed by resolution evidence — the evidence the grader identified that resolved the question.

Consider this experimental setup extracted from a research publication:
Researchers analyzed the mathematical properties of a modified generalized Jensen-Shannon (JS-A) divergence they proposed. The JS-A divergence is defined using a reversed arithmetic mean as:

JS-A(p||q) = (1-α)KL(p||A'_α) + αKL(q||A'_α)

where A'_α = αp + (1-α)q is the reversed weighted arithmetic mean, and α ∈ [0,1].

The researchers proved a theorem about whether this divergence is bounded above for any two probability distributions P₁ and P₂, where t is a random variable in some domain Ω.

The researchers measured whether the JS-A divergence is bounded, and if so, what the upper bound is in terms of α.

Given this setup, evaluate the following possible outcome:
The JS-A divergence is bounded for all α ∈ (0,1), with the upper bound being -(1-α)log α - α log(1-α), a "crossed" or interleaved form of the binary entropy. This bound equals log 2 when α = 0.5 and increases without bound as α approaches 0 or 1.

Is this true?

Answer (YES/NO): YES